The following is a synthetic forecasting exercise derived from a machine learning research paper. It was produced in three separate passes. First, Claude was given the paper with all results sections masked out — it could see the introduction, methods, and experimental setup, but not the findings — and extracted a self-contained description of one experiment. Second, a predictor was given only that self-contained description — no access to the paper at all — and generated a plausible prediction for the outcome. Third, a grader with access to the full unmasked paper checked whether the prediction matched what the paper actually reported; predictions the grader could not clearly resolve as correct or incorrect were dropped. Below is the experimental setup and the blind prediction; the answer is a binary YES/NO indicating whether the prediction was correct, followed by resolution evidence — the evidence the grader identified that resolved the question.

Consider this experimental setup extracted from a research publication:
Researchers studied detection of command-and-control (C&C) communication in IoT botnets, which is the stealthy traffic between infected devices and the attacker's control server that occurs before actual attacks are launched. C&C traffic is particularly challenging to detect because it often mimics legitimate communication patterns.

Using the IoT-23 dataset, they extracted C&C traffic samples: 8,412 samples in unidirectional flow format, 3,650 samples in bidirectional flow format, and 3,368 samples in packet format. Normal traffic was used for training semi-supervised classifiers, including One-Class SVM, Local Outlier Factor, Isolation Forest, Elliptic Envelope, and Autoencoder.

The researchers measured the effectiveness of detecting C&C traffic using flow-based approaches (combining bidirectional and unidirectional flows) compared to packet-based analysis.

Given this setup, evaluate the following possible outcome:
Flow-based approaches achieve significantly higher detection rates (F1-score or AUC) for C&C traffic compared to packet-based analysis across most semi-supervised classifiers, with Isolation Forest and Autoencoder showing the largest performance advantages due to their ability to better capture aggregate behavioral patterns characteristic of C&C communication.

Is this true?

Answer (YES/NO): NO